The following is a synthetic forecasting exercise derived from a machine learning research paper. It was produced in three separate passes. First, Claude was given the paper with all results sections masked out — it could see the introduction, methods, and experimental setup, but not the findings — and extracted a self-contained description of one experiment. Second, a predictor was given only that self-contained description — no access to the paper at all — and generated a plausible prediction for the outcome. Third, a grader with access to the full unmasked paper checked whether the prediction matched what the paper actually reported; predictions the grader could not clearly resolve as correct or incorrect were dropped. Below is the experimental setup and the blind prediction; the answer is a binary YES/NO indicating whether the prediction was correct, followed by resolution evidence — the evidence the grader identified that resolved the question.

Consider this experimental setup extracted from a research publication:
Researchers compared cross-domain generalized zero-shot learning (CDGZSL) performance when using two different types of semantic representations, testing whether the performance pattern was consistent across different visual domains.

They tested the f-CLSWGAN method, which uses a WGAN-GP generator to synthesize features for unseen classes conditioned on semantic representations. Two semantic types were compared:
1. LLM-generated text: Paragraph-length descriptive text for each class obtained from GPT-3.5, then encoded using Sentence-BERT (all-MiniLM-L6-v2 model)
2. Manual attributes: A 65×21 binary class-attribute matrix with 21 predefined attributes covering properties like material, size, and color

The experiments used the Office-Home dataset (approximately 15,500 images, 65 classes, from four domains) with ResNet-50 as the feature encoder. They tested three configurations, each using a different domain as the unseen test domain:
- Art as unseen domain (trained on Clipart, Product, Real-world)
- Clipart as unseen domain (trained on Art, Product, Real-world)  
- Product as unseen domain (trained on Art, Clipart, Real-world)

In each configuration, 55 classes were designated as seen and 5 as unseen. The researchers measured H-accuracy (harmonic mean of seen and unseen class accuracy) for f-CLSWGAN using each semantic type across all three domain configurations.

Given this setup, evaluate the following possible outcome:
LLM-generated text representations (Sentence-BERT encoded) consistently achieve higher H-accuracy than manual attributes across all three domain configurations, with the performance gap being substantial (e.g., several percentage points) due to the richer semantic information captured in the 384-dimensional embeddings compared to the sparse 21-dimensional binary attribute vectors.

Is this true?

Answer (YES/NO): NO